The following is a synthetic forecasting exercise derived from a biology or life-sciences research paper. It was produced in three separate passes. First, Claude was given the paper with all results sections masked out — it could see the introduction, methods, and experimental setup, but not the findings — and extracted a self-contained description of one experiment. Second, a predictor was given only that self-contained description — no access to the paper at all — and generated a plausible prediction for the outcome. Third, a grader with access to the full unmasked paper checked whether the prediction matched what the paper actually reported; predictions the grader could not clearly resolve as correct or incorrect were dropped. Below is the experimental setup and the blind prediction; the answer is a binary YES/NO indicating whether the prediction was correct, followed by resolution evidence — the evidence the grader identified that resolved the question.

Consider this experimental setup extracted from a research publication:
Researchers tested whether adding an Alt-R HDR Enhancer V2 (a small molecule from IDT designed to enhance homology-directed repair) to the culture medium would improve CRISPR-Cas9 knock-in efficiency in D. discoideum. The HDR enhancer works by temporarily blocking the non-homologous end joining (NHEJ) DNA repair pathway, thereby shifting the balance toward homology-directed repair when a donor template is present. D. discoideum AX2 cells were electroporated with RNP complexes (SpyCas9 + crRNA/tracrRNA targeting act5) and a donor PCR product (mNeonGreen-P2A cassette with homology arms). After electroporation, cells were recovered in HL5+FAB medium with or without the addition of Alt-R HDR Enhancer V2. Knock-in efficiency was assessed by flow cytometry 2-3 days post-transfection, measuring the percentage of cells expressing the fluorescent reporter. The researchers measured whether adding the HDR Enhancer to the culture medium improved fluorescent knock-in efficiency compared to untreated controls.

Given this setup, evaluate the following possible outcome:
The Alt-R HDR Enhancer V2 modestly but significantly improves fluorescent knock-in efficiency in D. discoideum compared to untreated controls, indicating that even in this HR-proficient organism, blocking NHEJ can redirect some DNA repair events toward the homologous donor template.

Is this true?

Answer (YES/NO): NO